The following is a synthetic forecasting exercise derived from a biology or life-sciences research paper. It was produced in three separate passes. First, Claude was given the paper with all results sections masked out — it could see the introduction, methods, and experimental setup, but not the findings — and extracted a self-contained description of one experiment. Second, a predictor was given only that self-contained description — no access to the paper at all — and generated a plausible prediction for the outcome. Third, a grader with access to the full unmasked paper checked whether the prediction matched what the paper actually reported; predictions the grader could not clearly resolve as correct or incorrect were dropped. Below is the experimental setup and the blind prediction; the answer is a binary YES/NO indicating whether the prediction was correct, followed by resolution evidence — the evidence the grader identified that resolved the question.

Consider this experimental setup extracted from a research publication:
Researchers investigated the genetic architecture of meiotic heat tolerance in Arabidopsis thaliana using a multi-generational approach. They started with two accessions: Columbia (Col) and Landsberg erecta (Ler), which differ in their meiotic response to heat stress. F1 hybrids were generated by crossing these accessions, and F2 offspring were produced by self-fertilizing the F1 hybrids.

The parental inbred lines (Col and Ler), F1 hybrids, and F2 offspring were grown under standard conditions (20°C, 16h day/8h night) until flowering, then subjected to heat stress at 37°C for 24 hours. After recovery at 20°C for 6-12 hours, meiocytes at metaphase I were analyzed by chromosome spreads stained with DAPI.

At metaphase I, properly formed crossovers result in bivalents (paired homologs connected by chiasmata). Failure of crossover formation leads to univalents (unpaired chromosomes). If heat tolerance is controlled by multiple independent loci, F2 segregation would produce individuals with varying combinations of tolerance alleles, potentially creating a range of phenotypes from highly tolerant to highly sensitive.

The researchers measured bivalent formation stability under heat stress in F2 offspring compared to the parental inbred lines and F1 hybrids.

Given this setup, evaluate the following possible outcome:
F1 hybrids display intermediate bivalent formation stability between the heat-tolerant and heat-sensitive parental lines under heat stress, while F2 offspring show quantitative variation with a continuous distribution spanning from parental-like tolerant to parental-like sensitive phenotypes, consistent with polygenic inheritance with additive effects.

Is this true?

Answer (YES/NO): NO